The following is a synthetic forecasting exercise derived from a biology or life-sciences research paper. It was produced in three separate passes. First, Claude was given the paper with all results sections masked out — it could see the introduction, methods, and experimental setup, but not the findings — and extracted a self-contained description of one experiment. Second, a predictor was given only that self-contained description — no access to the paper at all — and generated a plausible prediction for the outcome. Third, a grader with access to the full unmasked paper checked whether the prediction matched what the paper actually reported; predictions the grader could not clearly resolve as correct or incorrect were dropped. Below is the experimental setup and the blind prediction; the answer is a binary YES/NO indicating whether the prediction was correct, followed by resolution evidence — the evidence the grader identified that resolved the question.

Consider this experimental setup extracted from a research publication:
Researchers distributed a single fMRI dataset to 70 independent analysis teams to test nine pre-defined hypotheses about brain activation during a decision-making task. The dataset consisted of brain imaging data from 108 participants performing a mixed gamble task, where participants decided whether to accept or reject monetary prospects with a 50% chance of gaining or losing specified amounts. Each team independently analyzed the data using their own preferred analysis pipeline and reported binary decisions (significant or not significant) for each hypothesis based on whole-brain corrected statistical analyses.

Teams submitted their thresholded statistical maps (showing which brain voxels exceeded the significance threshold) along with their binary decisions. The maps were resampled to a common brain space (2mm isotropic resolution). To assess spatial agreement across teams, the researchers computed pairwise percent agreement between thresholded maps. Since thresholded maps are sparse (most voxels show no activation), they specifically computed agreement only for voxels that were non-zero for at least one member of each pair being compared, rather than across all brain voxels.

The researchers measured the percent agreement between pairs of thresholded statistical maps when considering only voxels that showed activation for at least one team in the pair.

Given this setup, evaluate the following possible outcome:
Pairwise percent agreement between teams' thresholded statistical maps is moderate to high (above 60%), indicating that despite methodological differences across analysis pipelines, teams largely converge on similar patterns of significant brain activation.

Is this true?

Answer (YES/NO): NO